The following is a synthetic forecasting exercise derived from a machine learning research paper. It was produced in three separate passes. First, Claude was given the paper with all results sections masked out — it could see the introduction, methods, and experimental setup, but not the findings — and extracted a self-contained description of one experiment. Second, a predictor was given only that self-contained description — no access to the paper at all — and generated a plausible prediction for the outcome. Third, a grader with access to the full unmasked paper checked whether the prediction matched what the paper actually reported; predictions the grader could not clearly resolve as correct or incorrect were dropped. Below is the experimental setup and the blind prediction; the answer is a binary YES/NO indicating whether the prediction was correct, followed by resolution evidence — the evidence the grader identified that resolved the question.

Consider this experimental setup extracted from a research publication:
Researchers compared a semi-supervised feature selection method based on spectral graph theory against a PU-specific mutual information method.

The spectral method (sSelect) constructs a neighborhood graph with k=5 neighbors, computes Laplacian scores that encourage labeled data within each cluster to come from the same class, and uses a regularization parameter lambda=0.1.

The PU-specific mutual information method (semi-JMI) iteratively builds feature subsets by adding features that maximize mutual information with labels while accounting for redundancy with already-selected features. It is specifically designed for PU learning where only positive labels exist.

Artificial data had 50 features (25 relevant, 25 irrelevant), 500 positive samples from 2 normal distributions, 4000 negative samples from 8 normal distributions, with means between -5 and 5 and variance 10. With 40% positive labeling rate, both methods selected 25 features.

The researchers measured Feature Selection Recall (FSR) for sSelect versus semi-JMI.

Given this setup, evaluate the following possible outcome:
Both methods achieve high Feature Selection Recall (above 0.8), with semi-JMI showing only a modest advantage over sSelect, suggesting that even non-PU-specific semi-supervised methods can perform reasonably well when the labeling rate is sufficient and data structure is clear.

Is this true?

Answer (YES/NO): NO